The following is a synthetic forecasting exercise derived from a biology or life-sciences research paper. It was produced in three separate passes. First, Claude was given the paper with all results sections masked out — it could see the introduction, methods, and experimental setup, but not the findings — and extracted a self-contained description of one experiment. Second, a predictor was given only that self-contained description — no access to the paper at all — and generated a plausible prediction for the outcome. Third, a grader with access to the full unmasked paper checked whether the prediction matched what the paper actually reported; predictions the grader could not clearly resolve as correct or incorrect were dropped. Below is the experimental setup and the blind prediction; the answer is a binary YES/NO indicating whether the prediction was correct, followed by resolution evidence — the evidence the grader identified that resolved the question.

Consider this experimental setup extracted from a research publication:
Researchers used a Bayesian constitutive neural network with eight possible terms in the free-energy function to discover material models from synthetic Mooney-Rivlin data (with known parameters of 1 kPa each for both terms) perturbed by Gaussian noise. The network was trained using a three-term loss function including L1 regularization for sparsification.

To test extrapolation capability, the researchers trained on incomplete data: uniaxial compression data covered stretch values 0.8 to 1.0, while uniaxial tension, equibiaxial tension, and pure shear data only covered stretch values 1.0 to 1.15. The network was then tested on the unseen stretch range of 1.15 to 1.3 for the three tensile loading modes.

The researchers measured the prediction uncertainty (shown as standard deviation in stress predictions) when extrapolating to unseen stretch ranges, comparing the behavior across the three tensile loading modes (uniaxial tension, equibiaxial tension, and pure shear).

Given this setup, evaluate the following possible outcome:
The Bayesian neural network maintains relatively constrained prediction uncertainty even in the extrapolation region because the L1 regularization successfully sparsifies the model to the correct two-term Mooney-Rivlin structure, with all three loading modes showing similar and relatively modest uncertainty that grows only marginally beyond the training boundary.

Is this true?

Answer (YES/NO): NO